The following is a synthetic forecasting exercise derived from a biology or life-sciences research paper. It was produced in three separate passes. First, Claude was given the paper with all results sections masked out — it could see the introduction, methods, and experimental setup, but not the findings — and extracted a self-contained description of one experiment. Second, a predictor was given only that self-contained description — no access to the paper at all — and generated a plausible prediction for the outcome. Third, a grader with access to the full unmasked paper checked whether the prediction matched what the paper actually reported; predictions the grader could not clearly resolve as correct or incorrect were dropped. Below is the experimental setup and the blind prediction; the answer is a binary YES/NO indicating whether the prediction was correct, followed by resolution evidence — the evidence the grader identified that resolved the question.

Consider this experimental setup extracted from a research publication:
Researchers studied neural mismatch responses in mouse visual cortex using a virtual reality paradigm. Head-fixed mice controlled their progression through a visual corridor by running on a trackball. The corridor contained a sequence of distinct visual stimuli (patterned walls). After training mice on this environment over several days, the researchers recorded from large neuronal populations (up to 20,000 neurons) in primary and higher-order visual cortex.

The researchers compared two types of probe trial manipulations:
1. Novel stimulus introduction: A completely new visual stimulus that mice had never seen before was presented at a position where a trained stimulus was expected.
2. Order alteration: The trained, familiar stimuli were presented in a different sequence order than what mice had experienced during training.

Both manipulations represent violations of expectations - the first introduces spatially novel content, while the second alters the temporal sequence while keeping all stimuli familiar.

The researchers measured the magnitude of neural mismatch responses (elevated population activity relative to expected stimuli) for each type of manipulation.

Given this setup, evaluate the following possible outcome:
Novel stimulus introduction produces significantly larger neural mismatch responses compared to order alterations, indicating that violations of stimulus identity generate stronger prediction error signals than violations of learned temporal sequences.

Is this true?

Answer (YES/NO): YES